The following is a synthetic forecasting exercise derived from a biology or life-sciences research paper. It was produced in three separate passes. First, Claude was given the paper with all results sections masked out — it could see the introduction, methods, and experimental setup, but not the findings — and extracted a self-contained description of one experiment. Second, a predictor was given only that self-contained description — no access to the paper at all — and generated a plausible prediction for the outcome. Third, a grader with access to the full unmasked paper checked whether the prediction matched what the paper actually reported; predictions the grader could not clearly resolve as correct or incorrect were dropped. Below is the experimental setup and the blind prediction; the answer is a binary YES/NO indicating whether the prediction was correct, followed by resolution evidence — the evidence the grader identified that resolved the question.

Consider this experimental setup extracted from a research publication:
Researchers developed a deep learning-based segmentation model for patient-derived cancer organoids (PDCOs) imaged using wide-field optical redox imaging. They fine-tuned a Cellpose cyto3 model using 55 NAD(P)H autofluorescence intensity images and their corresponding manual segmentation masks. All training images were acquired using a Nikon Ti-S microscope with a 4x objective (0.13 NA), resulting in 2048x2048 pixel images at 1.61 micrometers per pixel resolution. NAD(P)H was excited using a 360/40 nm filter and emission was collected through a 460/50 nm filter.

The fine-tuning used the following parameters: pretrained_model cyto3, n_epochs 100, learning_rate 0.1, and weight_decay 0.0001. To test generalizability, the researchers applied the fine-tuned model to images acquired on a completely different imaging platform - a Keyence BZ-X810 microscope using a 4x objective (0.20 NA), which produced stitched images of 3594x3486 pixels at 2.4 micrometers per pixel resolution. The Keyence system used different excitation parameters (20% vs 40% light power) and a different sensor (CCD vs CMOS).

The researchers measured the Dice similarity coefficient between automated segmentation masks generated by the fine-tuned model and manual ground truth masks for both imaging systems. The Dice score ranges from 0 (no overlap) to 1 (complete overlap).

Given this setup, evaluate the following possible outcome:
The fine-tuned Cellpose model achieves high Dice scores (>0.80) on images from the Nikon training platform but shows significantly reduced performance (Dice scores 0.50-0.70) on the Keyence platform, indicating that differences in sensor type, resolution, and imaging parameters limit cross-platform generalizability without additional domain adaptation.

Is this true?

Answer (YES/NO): NO